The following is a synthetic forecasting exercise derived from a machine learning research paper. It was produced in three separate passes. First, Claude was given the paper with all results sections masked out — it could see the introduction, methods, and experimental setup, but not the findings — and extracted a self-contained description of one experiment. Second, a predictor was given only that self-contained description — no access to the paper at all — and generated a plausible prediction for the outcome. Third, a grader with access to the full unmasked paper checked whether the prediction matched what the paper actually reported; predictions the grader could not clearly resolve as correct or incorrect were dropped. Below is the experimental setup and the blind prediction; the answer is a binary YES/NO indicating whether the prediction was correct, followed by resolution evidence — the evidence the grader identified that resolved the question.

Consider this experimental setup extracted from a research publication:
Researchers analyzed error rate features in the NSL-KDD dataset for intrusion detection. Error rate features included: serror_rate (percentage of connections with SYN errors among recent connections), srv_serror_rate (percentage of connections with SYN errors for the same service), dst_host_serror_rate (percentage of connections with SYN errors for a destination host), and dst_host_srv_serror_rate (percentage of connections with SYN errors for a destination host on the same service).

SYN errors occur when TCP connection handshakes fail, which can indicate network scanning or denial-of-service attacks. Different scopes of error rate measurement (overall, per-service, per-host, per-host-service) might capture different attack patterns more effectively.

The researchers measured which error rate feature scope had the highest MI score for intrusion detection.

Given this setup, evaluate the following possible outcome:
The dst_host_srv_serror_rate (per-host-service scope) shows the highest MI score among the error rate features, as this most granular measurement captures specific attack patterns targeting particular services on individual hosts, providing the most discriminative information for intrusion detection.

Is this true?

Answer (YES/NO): NO